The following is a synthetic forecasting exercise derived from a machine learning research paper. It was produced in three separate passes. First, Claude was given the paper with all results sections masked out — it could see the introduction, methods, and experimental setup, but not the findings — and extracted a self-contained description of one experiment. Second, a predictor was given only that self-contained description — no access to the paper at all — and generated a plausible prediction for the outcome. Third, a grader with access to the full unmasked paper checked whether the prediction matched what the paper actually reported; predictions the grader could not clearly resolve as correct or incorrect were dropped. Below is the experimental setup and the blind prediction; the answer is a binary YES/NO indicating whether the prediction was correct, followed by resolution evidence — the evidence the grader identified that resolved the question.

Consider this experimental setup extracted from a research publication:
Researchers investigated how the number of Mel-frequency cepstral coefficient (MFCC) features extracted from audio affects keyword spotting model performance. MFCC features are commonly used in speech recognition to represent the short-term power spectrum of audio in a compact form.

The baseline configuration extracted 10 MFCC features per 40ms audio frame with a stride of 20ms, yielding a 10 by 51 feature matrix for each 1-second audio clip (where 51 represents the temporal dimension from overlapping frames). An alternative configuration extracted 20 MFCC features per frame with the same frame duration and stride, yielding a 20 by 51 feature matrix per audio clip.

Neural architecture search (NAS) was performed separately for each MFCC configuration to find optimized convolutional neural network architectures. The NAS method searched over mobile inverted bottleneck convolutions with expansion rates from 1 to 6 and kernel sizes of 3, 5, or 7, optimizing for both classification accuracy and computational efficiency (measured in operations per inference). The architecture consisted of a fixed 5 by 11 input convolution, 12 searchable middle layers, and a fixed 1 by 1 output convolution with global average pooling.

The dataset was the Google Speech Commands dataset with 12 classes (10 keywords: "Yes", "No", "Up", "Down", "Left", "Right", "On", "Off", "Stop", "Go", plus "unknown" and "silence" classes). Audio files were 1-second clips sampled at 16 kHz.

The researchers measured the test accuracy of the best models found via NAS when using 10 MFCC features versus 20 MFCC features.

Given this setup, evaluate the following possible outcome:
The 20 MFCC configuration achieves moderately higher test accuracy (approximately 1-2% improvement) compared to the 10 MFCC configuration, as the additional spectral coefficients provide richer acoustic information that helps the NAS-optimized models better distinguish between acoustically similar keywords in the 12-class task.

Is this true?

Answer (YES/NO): YES